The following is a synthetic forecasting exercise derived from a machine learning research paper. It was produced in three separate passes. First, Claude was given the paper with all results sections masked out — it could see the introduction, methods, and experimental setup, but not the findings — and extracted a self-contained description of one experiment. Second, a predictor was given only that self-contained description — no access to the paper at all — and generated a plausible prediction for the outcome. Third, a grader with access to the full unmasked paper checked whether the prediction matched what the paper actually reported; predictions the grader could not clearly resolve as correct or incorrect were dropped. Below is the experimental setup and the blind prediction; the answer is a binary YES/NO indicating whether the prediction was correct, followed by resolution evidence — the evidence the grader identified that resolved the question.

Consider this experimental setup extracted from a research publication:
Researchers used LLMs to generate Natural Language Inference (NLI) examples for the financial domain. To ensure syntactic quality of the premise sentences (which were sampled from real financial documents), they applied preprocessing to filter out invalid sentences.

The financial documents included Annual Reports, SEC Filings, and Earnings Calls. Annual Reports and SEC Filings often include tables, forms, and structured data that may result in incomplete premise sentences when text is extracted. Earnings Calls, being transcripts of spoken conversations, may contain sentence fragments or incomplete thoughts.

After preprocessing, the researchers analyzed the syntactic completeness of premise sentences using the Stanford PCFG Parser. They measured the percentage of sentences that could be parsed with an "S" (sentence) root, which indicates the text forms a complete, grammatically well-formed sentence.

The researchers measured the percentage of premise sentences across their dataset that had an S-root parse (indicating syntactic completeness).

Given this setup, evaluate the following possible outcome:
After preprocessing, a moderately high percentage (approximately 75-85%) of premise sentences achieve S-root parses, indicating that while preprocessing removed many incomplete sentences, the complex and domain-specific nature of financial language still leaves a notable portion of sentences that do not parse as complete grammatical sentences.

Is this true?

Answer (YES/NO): NO